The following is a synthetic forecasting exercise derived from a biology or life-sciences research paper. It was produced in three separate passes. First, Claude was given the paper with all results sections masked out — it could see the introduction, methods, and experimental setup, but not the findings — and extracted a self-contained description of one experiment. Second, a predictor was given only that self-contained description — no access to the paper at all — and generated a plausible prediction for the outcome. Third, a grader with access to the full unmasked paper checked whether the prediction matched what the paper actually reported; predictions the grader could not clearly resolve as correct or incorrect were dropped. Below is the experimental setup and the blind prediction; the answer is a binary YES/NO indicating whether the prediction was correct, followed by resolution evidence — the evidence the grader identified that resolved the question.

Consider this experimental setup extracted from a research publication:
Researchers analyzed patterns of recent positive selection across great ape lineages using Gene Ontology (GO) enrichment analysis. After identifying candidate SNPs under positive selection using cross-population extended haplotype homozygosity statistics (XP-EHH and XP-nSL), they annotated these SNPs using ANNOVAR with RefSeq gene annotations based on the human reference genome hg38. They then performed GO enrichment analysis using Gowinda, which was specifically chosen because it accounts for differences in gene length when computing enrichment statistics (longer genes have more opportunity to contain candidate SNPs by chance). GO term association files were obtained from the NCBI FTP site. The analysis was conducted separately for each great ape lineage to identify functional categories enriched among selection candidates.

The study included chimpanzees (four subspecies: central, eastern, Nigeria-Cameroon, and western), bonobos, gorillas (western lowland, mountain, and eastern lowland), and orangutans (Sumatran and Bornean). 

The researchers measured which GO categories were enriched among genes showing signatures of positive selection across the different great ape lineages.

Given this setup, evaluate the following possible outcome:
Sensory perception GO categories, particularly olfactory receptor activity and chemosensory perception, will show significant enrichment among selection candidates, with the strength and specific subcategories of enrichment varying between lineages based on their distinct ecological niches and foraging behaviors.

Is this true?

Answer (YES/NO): NO